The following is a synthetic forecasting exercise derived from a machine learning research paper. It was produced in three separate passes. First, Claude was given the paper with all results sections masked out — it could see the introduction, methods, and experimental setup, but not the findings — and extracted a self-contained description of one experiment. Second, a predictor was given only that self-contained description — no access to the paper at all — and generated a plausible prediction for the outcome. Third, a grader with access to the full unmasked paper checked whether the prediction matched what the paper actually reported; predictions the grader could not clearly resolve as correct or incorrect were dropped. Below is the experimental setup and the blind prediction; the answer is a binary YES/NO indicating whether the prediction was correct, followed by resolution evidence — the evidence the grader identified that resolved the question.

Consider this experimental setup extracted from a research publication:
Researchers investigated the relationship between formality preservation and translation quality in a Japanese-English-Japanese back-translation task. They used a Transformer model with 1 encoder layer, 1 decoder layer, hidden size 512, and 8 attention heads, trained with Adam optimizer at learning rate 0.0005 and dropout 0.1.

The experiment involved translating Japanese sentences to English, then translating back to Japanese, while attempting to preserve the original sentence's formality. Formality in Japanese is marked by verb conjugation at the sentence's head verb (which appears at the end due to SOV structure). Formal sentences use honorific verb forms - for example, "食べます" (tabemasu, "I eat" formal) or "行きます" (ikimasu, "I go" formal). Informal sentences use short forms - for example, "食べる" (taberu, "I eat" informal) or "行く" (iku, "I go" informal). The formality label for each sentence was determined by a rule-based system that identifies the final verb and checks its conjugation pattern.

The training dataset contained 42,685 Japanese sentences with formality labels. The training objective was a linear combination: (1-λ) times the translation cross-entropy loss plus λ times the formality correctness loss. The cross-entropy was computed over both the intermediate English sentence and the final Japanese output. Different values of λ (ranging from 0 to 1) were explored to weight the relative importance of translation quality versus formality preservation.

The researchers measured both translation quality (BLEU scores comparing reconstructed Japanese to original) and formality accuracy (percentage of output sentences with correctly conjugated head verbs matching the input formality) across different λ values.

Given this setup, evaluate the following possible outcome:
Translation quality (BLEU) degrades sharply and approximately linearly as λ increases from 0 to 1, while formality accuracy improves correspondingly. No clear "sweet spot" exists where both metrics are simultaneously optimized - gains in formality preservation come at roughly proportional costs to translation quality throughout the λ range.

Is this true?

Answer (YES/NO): NO